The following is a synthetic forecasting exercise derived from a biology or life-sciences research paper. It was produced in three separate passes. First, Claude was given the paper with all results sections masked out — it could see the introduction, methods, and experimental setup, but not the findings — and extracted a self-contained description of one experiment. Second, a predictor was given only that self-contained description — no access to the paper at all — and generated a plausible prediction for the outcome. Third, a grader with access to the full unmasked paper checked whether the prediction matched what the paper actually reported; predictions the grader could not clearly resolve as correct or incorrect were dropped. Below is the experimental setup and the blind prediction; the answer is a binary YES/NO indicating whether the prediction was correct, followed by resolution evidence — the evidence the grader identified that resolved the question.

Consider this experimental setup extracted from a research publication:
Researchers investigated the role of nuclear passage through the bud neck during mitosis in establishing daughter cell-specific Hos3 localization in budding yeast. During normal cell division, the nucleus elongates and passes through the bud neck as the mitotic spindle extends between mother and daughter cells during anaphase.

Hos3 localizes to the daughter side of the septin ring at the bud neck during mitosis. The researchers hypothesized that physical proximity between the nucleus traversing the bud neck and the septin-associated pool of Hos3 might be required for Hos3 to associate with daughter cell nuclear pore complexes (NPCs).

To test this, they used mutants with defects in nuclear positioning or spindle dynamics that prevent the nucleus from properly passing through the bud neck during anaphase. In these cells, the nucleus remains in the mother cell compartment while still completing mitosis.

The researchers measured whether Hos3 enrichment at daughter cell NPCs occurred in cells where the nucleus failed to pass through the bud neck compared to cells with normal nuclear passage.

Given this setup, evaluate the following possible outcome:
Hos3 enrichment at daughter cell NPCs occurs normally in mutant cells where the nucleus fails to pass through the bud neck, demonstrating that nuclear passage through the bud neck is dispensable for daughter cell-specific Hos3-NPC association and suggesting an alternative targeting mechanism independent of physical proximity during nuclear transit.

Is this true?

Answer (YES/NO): NO